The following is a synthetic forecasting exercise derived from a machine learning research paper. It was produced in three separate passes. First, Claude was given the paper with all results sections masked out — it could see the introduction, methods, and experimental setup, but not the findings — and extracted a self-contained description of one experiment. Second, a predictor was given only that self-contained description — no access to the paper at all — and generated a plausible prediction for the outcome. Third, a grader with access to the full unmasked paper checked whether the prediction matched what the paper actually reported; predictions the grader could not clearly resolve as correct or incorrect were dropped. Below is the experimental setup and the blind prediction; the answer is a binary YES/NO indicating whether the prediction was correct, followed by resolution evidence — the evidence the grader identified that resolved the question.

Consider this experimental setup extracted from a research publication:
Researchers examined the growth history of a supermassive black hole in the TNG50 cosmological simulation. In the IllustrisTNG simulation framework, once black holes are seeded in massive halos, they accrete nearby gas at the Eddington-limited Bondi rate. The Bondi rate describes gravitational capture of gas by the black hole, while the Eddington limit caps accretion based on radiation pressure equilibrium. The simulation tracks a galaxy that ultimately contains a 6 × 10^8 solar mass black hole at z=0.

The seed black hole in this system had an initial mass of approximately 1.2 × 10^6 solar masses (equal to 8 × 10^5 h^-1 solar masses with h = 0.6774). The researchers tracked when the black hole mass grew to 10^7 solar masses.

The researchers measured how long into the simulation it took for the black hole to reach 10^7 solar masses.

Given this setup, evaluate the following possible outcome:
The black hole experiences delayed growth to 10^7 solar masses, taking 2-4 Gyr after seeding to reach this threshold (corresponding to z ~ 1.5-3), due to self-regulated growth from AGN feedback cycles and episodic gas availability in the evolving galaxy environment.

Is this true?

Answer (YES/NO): NO